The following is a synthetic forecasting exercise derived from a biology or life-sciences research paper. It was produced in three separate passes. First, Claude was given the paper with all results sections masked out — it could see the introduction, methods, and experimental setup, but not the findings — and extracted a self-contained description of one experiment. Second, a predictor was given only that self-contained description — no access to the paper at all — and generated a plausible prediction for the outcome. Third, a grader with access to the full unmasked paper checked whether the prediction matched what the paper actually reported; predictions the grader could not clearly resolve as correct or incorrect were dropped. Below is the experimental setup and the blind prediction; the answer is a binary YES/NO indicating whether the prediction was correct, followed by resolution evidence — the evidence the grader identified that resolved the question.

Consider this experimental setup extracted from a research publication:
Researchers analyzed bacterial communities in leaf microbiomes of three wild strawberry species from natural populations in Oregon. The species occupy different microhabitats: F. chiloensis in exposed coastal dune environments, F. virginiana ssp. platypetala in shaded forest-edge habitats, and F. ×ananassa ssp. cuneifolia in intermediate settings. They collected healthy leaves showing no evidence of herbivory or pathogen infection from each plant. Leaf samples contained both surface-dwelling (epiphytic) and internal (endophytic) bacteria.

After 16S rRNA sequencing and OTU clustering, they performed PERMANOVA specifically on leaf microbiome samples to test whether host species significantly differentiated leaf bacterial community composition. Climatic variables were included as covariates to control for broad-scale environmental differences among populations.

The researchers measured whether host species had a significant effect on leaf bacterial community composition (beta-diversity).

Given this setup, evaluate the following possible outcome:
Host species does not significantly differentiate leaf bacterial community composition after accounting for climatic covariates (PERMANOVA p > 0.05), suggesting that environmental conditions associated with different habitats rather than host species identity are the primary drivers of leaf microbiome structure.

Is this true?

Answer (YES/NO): NO